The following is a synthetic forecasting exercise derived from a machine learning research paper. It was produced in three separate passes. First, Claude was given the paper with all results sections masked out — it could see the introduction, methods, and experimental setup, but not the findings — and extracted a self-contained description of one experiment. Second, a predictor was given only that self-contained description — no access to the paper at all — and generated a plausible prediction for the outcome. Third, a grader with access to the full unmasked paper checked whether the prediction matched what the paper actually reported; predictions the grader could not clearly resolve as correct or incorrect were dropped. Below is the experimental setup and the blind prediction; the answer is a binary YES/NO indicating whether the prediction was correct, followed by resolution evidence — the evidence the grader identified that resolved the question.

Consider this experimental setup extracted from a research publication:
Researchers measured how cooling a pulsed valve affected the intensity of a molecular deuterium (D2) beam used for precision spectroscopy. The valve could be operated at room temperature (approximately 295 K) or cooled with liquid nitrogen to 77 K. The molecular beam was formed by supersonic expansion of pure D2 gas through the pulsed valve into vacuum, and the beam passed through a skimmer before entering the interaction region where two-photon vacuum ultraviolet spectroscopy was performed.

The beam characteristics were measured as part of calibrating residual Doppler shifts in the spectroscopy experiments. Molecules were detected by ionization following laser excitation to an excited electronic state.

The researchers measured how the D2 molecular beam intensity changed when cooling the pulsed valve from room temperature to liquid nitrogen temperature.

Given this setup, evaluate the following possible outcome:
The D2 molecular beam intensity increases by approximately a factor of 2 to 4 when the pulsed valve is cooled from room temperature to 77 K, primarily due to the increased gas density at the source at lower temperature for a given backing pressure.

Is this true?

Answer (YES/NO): YES